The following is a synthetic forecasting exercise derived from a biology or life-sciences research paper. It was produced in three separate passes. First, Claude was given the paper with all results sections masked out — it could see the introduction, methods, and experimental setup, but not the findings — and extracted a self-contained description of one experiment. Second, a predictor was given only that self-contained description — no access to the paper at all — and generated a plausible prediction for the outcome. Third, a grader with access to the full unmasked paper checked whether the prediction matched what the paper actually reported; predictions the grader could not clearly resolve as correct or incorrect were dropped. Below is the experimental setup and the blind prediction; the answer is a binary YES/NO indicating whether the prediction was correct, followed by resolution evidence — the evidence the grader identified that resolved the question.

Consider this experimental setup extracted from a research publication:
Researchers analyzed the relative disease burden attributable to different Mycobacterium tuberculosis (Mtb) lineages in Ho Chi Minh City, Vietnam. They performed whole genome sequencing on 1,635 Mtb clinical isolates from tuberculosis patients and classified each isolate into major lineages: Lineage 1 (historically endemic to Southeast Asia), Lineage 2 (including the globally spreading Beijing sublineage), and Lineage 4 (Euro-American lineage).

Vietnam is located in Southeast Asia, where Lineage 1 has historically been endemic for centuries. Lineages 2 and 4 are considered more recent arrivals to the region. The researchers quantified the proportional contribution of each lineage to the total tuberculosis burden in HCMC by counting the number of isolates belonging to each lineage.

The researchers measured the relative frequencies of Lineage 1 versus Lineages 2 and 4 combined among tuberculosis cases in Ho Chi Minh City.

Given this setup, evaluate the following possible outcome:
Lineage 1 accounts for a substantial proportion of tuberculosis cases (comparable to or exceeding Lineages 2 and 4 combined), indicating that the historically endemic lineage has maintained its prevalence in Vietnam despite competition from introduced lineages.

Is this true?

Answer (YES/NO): NO